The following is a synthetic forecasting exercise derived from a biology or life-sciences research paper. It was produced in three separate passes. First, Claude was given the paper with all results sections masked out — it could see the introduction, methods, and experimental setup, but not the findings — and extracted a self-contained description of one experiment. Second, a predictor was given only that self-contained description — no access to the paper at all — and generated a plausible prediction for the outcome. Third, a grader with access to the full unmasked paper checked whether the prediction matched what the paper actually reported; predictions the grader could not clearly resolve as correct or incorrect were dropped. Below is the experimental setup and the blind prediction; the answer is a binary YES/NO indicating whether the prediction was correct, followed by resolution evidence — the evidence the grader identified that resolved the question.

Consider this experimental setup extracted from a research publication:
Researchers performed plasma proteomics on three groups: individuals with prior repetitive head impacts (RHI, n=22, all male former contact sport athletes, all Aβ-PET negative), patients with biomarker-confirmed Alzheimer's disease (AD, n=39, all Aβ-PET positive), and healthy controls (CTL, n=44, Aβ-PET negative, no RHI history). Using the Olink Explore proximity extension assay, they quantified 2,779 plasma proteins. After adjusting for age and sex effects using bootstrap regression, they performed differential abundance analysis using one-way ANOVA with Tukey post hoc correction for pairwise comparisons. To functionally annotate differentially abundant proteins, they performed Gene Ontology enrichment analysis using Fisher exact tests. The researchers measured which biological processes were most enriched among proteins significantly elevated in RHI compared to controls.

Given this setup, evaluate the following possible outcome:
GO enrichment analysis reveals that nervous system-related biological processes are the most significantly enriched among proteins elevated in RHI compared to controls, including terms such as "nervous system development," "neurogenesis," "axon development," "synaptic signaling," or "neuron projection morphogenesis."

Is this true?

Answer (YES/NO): NO